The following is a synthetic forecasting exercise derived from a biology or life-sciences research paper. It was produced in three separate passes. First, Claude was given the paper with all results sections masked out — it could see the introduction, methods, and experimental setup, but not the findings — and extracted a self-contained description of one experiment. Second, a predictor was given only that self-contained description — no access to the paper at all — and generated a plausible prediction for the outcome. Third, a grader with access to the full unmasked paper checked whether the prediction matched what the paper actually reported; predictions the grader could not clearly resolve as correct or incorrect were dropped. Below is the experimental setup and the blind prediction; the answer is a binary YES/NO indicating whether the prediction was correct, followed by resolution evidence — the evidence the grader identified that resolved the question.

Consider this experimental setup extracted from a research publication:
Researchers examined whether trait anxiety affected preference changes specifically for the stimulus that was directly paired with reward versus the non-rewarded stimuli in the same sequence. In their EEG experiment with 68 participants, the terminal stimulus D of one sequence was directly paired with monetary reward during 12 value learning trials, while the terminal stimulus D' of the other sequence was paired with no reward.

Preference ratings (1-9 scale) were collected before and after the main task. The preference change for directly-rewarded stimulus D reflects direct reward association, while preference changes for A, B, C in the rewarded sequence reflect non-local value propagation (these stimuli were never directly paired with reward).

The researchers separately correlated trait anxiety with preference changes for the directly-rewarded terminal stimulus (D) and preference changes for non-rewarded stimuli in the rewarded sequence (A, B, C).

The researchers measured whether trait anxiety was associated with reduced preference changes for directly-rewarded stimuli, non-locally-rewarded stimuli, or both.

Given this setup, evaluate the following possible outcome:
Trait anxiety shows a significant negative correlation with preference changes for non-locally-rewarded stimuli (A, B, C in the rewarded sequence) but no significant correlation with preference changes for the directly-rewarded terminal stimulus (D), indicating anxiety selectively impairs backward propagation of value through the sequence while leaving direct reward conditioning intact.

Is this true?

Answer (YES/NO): NO